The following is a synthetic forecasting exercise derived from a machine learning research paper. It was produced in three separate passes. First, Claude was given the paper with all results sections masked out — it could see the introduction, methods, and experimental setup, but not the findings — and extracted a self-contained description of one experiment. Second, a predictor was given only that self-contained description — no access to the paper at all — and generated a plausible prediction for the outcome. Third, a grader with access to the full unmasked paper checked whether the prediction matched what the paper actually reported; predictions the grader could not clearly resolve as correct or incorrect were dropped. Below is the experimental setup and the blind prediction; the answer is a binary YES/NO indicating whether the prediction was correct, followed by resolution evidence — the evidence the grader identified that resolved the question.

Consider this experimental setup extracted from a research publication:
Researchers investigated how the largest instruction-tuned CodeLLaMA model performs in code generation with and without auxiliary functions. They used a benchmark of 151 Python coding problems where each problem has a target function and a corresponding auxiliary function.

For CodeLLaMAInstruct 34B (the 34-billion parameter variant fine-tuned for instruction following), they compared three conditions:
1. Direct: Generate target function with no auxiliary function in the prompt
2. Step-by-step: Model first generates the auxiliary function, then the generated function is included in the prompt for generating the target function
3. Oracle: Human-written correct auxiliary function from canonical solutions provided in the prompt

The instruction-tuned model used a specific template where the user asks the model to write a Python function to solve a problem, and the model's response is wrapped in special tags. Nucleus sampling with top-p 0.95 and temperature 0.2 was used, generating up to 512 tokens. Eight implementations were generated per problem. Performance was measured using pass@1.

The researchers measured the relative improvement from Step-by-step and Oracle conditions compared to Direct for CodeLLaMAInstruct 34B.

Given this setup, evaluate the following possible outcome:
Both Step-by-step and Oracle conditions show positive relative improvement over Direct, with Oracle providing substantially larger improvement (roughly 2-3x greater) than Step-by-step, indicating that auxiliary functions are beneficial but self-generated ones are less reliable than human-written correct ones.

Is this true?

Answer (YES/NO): NO